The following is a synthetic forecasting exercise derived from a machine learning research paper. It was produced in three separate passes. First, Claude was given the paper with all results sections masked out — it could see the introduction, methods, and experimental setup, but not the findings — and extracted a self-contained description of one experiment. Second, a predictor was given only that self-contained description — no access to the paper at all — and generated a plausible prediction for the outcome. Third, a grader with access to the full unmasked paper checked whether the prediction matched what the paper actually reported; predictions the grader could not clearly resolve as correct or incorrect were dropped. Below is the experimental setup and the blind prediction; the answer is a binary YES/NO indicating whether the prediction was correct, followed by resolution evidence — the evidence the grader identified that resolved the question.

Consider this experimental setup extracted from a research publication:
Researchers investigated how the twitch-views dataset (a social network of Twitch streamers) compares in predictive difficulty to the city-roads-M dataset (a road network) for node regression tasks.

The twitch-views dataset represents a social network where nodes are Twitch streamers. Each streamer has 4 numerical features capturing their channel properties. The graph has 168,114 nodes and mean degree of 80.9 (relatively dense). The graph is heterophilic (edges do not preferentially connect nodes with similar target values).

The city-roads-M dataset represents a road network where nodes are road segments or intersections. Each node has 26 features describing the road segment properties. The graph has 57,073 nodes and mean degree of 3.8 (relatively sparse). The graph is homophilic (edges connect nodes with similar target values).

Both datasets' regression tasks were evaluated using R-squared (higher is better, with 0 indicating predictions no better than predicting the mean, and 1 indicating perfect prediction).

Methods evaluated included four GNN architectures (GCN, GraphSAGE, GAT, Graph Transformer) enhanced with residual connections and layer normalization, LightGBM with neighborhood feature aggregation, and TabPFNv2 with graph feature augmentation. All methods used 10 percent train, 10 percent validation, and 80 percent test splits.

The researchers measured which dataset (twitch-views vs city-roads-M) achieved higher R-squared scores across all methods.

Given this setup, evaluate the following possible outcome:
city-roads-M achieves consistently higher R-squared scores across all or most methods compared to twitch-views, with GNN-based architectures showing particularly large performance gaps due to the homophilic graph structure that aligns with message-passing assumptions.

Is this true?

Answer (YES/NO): NO